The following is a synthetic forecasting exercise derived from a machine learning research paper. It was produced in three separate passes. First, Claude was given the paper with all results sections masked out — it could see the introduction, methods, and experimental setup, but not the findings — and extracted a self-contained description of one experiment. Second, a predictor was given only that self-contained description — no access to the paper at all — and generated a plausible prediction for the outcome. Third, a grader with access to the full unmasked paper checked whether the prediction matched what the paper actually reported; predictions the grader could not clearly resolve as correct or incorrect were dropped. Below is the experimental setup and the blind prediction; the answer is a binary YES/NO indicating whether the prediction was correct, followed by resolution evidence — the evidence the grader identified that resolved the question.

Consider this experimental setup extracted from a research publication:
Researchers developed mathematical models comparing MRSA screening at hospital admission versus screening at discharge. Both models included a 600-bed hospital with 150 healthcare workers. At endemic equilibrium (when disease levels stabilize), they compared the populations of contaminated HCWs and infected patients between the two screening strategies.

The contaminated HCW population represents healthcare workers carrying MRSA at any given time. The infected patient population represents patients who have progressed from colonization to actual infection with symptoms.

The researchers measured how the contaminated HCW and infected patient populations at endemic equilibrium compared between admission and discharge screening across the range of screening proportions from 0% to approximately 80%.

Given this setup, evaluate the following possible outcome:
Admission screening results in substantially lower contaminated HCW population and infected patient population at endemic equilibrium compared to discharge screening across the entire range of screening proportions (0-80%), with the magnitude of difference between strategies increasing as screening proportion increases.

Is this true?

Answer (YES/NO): NO